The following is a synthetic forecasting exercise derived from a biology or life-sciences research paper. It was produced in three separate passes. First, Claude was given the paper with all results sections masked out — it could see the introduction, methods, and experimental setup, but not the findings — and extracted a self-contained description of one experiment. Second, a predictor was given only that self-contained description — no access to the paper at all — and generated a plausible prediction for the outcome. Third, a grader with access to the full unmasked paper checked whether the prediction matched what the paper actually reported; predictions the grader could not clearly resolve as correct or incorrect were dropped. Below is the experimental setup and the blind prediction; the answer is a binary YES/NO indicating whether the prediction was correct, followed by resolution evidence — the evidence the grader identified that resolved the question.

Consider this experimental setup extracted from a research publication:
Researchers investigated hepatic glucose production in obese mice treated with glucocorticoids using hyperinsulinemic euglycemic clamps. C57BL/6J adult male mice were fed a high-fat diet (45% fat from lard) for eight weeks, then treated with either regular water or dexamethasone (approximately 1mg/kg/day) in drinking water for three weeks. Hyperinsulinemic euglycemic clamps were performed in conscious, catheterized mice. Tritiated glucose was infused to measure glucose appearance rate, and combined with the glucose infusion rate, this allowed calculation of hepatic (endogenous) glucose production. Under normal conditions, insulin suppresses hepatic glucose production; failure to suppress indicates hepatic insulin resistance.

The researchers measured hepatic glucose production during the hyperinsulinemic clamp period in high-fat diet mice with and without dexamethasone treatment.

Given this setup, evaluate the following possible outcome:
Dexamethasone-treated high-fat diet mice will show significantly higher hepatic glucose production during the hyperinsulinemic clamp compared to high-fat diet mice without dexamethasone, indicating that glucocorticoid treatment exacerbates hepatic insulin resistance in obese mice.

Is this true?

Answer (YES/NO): YES